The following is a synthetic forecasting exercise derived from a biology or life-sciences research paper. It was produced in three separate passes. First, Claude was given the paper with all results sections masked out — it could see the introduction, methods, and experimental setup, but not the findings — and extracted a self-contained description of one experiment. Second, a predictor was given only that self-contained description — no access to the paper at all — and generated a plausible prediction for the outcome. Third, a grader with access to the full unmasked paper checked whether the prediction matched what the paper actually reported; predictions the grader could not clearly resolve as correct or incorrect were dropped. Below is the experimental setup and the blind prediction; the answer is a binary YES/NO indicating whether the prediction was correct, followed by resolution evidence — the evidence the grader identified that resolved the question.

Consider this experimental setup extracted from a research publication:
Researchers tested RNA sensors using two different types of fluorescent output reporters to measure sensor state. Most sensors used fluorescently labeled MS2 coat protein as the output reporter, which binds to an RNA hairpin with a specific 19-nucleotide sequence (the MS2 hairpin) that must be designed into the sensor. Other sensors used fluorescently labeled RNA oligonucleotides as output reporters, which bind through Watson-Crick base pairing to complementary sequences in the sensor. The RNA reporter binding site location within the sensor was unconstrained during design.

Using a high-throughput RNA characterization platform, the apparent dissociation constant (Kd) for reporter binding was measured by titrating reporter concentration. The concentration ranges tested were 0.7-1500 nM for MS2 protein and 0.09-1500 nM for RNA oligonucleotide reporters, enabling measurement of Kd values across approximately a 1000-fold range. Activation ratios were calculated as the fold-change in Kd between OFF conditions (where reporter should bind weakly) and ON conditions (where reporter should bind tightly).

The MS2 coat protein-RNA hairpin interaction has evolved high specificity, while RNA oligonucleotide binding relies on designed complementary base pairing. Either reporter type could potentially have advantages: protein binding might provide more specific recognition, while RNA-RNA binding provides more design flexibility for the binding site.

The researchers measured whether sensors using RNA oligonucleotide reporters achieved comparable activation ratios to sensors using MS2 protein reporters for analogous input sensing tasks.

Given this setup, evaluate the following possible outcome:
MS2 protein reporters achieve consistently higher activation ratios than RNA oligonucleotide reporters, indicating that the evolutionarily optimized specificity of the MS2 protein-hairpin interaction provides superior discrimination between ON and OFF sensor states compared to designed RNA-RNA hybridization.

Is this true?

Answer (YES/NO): NO